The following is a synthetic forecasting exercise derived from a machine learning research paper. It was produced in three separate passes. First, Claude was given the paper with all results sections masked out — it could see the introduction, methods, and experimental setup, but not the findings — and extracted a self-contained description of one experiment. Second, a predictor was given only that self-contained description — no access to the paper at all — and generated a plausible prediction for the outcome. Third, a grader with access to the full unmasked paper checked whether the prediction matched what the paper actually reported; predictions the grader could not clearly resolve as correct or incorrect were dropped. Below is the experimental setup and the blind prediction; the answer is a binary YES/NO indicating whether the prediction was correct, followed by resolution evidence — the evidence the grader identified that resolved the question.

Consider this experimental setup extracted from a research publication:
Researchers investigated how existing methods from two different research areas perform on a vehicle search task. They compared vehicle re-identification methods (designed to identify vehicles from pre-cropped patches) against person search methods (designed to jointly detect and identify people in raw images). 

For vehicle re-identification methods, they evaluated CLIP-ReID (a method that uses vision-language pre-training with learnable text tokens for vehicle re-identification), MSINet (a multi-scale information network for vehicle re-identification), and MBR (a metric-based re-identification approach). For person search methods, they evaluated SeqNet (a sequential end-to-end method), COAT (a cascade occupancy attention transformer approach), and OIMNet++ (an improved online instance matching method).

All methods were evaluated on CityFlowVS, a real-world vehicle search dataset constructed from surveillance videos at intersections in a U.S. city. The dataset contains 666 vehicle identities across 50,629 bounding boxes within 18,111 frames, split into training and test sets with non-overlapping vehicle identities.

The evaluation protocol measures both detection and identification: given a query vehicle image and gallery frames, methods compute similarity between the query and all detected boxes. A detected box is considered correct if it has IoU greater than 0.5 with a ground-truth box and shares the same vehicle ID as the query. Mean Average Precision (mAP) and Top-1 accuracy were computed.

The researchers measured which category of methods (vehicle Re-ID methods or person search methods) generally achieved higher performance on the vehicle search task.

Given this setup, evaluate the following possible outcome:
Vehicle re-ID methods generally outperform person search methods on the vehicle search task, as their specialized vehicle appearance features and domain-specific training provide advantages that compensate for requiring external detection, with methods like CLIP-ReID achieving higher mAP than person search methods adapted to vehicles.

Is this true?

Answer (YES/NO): NO